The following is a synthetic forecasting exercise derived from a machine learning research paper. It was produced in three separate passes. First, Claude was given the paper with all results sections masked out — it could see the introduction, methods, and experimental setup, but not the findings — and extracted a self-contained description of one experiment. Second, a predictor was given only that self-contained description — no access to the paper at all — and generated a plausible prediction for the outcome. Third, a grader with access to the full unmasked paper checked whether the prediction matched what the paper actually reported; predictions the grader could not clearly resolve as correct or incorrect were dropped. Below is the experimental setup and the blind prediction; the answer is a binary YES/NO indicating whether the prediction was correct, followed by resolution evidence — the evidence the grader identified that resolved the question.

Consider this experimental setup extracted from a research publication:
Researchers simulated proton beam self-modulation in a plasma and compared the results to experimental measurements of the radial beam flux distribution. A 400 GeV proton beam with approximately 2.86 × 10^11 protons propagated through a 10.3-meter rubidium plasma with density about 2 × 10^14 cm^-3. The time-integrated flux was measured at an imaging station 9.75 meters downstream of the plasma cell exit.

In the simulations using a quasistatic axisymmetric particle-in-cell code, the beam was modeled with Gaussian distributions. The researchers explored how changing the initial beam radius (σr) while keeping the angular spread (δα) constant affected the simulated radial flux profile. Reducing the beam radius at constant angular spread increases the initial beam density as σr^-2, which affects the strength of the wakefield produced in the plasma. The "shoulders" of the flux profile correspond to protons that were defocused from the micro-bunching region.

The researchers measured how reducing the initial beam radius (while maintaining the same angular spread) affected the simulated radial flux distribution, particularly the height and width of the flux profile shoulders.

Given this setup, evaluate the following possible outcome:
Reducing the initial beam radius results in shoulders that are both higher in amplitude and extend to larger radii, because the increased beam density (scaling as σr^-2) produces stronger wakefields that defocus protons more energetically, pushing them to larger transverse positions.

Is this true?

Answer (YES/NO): YES